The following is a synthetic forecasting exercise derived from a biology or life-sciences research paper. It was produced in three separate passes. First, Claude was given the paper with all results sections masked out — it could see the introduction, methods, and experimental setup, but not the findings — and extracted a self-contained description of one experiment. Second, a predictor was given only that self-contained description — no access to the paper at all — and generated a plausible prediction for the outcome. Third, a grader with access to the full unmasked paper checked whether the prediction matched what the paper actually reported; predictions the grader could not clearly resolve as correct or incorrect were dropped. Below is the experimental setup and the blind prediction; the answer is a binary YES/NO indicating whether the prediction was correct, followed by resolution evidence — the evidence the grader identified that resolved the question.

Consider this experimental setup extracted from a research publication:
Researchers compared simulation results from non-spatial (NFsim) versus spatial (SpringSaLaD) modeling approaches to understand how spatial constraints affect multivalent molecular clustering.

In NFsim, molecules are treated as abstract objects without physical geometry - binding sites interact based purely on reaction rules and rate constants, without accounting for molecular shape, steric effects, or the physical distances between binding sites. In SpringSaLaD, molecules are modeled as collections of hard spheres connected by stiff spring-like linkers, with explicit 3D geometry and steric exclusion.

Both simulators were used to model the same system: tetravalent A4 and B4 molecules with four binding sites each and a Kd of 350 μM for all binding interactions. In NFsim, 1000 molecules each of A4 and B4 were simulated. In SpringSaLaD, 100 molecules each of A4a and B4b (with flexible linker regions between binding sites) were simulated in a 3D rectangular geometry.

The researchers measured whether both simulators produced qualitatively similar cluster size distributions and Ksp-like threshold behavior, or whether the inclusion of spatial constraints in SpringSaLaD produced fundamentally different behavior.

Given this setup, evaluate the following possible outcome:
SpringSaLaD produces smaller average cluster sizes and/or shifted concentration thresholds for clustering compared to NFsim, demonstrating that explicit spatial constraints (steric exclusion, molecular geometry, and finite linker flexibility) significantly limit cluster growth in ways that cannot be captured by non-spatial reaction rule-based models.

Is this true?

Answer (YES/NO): NO